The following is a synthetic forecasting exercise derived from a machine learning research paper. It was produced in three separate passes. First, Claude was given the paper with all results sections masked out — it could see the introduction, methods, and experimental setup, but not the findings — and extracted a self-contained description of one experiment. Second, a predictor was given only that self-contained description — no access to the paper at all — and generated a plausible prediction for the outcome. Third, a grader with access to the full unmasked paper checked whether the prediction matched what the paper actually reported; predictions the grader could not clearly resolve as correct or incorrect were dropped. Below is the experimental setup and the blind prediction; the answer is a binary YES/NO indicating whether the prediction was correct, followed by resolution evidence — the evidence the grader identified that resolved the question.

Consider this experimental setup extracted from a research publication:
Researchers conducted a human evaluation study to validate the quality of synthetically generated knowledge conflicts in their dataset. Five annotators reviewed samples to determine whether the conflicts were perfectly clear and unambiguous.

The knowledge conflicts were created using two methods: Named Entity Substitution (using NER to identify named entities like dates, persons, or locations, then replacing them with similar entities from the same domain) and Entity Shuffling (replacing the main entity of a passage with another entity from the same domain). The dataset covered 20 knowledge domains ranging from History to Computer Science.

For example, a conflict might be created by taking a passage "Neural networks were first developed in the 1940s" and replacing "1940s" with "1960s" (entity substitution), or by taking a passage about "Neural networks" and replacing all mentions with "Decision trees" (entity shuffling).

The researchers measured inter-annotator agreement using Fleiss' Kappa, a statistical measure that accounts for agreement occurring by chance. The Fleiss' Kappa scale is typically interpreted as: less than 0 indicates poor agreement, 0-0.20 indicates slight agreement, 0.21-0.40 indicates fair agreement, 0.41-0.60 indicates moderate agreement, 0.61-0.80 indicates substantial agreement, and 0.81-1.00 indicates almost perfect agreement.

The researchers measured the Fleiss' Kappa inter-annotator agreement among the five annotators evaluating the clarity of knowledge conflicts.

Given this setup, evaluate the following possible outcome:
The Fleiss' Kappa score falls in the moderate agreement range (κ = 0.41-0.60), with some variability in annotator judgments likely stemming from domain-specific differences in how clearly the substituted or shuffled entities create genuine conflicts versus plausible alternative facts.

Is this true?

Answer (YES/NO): YES